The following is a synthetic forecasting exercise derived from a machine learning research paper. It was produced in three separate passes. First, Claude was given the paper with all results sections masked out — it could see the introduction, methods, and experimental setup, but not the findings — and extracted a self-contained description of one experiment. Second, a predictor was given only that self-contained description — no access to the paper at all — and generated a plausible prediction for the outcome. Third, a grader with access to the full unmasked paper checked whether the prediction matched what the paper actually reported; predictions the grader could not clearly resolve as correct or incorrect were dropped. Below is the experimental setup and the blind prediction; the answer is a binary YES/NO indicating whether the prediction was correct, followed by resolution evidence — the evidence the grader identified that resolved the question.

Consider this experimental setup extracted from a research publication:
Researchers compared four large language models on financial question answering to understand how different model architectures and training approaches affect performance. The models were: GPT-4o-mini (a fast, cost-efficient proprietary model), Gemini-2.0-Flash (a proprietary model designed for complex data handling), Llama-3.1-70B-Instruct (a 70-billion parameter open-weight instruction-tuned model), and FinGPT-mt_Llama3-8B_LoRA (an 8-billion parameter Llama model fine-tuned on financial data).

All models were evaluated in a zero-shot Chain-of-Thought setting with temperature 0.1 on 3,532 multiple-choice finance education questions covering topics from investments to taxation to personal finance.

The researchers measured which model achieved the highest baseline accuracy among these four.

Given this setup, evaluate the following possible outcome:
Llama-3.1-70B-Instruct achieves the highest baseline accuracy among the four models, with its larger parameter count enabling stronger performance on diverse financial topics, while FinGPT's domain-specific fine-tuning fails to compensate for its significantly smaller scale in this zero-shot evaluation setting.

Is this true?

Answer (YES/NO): NO